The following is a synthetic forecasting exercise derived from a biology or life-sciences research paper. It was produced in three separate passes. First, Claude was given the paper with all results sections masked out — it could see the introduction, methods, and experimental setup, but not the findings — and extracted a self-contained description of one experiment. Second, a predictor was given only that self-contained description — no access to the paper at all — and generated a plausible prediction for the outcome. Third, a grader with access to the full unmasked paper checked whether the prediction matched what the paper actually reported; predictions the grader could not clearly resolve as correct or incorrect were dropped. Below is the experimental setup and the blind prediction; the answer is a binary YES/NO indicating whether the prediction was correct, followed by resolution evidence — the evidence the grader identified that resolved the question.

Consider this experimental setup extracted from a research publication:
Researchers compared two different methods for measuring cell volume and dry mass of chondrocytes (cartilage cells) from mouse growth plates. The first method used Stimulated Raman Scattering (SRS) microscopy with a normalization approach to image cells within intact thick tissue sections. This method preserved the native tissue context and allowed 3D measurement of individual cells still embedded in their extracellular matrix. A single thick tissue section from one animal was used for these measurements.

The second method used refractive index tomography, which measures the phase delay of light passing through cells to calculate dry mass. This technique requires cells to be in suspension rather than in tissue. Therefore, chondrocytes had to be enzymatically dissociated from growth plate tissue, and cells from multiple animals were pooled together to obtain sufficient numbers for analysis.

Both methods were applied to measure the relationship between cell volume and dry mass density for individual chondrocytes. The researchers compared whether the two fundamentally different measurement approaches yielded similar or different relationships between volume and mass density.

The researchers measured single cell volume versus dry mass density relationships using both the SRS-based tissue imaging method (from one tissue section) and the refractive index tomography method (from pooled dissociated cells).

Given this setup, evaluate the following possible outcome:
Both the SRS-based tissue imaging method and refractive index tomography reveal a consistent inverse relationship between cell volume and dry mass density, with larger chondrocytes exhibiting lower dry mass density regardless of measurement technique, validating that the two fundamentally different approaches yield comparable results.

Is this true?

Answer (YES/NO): YES